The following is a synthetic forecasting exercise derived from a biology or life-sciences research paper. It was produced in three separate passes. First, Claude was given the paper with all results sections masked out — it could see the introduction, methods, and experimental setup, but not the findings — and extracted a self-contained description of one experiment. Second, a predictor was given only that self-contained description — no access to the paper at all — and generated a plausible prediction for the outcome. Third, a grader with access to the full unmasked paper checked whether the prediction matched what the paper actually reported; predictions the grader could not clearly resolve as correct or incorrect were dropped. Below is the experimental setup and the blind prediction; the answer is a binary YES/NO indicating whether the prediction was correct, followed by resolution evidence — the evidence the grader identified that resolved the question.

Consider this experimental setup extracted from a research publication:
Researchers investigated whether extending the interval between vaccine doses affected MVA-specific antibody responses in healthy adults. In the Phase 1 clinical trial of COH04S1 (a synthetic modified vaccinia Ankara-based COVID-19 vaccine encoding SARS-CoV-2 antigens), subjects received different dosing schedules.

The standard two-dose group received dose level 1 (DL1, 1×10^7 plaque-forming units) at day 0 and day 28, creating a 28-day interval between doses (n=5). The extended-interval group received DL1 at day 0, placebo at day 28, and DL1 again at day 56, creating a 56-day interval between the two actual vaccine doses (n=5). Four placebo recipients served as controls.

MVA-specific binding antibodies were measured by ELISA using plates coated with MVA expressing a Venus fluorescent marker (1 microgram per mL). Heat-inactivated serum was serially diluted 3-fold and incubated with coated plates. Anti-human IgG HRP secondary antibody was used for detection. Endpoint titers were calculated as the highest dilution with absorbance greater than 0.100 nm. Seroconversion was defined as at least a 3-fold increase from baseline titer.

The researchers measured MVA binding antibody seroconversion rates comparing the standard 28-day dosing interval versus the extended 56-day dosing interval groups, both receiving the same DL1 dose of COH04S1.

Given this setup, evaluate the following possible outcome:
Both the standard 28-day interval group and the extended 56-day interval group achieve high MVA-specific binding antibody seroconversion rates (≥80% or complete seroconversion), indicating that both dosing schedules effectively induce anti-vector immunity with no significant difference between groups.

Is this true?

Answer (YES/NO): YES